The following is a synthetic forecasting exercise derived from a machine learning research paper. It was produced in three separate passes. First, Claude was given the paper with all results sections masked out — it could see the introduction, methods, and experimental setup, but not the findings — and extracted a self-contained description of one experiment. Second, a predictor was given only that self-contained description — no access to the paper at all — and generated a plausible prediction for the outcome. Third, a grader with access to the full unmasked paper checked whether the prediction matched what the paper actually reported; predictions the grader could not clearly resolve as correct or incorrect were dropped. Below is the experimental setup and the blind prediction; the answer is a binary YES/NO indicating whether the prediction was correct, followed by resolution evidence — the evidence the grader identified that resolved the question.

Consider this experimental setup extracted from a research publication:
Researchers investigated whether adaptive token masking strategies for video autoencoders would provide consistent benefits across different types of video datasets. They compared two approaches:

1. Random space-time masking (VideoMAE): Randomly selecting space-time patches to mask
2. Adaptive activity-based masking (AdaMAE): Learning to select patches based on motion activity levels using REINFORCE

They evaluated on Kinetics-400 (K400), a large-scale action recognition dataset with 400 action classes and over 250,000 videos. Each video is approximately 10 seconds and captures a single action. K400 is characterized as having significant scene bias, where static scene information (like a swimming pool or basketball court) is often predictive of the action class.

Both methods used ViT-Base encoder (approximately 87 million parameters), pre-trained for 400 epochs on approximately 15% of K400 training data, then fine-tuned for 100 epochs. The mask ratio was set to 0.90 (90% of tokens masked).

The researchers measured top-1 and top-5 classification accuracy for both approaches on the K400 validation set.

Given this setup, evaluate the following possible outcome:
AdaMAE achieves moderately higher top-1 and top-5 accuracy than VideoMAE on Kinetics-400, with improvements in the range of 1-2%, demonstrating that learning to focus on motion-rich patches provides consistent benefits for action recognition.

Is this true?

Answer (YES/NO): NO